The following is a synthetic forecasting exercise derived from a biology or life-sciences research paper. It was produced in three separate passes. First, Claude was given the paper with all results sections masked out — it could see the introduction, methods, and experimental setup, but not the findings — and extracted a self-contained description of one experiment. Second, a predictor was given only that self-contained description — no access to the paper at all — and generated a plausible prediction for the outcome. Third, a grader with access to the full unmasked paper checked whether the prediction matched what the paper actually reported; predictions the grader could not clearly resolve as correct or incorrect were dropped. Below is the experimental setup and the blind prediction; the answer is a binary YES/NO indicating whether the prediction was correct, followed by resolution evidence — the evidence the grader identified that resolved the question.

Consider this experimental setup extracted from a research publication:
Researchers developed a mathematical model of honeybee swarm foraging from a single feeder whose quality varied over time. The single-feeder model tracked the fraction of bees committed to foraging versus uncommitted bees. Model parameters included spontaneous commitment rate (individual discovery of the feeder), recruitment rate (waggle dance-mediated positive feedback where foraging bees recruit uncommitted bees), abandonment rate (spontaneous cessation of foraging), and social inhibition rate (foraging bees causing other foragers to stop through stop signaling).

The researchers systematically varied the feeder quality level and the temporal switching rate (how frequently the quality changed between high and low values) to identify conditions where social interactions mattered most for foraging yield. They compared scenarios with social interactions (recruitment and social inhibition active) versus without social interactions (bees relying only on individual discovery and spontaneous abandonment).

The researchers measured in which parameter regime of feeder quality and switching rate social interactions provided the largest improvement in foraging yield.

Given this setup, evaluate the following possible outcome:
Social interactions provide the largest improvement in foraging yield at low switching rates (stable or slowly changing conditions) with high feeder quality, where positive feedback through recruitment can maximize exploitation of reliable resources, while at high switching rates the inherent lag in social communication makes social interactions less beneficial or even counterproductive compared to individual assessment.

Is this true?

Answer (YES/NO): NO